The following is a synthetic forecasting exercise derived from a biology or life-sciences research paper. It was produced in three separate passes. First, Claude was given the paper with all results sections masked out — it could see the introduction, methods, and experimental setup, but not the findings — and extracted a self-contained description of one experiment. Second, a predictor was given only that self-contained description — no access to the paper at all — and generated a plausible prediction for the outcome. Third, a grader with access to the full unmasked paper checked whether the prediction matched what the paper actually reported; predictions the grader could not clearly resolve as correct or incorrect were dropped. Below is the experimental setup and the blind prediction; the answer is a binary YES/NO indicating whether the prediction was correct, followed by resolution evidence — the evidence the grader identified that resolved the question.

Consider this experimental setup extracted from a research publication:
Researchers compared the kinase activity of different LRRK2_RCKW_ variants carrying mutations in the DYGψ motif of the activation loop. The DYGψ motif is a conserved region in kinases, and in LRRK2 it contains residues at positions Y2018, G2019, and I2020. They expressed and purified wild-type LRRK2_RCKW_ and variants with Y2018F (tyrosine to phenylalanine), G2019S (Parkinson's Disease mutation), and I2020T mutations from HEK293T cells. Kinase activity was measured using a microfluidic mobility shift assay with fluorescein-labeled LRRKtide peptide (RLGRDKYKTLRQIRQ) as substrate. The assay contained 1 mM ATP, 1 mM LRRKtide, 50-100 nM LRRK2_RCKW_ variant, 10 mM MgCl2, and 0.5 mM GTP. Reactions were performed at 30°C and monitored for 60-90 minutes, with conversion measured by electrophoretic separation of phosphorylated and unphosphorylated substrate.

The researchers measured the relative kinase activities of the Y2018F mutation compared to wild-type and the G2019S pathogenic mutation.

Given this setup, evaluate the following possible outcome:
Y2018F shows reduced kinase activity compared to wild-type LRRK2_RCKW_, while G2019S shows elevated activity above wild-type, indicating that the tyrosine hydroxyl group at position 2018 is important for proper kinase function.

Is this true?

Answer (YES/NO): NO